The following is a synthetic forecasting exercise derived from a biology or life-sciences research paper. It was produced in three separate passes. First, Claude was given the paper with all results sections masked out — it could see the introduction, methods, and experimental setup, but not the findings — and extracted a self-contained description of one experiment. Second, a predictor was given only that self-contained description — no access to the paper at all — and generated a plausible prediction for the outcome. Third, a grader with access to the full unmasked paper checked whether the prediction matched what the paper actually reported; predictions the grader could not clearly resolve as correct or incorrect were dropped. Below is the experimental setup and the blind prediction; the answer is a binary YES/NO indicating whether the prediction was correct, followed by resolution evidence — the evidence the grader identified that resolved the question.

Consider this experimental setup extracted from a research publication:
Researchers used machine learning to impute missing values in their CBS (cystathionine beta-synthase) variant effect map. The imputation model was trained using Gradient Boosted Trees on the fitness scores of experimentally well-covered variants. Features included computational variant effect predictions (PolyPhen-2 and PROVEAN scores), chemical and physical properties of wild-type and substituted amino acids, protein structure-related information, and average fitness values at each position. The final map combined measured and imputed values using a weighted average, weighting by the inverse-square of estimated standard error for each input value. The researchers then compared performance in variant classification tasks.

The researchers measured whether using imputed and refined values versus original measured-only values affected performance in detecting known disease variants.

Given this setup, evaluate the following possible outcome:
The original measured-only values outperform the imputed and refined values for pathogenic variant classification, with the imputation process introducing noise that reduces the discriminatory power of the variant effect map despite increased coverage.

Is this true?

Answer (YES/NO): NO